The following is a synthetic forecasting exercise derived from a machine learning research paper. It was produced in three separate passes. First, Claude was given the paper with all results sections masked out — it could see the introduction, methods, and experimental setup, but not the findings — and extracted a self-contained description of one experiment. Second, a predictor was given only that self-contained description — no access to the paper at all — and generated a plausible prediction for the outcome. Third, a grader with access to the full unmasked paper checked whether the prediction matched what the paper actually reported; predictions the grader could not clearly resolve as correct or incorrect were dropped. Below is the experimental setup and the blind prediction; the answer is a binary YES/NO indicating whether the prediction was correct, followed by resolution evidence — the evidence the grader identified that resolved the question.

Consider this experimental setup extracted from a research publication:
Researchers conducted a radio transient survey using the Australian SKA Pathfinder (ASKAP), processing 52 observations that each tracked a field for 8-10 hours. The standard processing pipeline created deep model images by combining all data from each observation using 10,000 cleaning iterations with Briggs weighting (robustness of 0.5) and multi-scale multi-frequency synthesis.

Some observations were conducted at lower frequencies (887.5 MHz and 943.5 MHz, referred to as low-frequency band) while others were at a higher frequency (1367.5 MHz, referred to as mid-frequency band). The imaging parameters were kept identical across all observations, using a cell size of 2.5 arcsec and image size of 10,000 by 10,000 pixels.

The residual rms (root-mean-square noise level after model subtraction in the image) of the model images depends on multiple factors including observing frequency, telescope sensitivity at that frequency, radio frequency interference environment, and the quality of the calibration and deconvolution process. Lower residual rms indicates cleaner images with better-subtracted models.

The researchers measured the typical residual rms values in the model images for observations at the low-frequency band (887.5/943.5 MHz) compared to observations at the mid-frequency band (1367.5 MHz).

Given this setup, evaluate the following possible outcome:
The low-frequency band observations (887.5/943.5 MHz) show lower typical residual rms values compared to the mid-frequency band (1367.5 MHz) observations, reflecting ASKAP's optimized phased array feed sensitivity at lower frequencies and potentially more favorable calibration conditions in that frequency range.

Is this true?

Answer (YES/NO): NO